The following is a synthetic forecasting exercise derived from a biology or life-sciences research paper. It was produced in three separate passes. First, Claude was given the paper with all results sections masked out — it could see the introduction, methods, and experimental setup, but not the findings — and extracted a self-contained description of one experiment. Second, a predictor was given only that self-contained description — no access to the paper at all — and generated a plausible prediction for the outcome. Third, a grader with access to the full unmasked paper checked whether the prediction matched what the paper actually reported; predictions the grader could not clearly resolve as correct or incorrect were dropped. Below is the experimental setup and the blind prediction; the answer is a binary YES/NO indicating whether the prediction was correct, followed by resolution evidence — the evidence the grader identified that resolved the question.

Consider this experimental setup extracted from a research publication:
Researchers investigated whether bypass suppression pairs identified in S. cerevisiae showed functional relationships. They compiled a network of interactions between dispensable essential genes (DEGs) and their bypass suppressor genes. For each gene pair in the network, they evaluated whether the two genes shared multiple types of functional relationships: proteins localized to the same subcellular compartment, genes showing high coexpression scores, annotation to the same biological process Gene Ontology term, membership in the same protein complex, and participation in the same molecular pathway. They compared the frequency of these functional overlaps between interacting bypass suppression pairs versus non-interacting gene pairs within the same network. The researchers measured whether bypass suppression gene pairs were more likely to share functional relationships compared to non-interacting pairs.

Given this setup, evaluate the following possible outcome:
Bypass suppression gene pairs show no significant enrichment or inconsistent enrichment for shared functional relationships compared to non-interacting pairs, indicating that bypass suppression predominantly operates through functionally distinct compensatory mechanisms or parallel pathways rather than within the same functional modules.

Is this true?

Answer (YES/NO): NO